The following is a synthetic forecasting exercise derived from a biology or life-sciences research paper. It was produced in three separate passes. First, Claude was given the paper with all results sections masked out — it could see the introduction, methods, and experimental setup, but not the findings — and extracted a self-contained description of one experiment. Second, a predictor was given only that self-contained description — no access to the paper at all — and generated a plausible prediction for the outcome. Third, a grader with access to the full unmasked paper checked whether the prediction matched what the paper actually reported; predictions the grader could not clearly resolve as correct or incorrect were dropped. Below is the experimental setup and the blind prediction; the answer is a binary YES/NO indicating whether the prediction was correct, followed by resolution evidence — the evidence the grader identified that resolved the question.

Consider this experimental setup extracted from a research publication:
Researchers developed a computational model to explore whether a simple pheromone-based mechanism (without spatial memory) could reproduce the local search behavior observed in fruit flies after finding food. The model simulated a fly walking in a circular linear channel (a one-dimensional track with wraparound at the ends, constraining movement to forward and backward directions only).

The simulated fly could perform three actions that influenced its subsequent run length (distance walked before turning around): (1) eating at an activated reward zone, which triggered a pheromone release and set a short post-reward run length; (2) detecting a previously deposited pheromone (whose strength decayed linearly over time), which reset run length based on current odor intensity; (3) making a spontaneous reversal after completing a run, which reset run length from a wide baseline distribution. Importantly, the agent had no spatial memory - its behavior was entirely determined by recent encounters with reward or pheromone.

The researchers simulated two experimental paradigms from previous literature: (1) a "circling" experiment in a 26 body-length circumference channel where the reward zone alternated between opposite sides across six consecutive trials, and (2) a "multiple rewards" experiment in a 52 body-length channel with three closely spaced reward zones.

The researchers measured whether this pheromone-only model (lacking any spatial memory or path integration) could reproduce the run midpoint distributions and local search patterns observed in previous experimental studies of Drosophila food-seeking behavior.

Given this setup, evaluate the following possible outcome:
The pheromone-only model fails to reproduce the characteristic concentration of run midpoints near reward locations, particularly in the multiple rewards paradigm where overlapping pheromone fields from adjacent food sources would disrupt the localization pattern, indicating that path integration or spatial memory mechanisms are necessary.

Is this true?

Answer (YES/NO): NO